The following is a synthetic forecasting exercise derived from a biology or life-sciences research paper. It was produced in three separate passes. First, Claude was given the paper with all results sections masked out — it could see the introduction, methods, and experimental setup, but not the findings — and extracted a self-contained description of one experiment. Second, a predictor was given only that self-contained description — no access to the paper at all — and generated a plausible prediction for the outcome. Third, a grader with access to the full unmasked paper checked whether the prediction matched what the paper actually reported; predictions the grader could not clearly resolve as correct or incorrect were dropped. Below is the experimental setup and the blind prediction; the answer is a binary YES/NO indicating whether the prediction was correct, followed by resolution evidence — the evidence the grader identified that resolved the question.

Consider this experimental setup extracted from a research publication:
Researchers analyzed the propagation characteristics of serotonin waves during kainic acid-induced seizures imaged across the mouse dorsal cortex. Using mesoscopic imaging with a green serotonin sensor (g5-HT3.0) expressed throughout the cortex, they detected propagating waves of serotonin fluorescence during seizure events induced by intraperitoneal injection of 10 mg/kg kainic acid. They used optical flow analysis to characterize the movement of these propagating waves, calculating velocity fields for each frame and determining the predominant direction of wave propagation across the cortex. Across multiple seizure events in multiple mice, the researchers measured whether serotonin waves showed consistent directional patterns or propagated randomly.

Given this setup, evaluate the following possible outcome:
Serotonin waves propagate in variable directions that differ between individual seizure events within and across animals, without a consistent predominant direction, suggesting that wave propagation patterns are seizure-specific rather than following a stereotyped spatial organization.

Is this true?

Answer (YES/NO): NO